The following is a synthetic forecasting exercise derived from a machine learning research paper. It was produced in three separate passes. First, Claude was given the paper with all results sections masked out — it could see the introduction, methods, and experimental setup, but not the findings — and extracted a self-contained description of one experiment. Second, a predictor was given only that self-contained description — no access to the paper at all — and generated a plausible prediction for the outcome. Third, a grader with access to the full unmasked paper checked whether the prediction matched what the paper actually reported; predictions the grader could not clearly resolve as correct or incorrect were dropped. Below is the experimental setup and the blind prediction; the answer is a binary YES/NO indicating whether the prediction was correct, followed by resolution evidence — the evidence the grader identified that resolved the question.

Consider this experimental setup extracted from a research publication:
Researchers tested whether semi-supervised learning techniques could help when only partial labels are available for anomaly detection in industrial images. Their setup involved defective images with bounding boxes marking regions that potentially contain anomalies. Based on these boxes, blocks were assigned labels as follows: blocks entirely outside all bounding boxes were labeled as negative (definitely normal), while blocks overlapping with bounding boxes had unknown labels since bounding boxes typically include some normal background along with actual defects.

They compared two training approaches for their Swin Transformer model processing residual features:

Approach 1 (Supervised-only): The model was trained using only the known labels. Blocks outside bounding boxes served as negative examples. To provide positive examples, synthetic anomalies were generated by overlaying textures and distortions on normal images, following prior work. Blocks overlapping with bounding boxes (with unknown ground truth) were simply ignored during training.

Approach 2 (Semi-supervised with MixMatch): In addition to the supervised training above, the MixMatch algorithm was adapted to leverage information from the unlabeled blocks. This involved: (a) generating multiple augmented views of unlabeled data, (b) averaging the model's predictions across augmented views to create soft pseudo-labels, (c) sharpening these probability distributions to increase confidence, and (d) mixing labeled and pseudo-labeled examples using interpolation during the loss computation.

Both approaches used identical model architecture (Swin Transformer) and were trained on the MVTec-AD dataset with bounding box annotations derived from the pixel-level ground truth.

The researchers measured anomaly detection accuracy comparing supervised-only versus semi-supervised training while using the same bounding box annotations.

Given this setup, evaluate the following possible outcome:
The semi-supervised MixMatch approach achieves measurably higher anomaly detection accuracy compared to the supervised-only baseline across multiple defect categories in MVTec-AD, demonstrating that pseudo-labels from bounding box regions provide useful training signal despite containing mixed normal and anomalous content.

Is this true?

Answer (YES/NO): YES